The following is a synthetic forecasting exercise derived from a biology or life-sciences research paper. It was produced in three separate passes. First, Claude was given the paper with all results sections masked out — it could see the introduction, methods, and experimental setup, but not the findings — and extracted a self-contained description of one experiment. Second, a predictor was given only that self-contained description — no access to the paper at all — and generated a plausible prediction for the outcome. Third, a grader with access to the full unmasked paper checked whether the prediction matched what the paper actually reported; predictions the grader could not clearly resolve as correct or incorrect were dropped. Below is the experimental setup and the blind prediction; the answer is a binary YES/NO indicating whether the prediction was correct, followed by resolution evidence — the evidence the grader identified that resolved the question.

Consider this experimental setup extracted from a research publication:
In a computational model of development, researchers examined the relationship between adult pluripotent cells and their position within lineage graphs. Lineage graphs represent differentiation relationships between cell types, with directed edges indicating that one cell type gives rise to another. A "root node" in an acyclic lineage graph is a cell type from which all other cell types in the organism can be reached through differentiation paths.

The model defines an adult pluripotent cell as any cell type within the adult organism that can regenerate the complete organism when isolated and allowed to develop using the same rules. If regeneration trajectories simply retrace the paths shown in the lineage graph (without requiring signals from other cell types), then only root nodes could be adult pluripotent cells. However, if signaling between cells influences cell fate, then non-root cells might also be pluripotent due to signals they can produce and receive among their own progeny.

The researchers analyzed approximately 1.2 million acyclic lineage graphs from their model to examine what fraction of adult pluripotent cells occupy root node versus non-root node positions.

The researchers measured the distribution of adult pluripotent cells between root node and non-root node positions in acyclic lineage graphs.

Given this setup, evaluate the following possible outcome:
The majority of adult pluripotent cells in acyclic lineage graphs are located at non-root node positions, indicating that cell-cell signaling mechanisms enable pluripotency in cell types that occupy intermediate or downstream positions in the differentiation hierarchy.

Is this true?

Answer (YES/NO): NO